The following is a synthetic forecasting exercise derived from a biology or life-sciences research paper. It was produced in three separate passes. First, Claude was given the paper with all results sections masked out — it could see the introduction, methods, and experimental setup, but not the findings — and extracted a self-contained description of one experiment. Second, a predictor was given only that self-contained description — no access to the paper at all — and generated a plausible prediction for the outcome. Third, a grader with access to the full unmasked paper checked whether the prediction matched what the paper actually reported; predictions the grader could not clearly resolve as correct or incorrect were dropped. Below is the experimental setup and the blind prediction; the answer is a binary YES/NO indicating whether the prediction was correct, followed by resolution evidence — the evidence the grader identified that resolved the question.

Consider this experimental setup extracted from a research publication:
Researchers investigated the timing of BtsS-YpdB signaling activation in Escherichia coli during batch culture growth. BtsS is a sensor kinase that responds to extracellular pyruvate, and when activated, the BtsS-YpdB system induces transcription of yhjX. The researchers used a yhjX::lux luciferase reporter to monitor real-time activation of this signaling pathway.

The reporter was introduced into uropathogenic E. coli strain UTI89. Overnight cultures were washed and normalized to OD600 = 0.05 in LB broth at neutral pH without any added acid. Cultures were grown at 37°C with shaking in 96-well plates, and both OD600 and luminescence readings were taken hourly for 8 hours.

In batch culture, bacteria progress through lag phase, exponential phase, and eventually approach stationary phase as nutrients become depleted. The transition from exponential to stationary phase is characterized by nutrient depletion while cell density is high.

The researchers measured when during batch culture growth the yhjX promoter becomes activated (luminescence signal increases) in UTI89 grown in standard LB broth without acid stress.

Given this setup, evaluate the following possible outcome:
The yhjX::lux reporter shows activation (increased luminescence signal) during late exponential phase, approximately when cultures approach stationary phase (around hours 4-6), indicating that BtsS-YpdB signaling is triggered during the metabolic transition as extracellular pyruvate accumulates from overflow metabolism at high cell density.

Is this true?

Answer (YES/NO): NO